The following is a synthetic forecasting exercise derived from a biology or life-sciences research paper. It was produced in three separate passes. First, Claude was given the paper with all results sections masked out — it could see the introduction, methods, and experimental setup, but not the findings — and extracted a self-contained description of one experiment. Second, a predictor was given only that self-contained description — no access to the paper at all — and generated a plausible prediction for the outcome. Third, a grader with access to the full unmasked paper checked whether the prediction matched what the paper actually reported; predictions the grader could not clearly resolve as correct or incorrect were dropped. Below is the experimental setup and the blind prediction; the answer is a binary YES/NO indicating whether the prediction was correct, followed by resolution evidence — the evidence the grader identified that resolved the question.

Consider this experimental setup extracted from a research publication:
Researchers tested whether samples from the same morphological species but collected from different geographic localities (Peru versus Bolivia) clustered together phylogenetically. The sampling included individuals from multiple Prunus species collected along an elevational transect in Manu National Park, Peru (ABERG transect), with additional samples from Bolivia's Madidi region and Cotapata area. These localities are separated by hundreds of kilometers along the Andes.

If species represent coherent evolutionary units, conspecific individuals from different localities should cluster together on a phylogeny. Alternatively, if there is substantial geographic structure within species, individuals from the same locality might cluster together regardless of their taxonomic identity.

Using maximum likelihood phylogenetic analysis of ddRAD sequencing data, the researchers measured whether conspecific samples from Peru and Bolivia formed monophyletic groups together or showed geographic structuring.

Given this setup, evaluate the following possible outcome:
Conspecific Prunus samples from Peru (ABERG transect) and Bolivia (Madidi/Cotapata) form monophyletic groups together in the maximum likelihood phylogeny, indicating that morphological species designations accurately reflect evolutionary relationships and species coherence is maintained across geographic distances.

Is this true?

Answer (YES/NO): NO